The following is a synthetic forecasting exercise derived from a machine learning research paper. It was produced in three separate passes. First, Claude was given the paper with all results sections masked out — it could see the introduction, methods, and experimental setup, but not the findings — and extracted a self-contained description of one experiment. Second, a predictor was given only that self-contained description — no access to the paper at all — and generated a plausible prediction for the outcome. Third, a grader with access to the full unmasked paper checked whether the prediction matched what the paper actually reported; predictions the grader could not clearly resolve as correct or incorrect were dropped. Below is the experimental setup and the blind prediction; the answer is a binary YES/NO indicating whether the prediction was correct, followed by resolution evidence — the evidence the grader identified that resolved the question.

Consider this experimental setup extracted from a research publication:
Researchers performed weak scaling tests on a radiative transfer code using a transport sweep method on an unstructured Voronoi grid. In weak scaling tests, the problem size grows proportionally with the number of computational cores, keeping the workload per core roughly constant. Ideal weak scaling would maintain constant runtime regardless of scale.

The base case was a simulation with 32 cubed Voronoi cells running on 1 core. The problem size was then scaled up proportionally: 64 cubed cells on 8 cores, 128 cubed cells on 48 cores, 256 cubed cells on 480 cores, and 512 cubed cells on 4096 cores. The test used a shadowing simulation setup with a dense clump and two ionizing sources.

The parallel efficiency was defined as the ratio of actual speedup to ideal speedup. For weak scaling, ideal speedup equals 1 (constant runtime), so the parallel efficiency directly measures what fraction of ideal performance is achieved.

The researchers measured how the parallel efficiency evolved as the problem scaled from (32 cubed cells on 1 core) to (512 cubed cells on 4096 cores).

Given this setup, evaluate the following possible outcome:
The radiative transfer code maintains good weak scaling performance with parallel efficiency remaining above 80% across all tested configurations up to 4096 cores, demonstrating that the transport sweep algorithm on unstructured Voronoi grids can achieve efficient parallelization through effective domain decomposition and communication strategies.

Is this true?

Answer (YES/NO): NO